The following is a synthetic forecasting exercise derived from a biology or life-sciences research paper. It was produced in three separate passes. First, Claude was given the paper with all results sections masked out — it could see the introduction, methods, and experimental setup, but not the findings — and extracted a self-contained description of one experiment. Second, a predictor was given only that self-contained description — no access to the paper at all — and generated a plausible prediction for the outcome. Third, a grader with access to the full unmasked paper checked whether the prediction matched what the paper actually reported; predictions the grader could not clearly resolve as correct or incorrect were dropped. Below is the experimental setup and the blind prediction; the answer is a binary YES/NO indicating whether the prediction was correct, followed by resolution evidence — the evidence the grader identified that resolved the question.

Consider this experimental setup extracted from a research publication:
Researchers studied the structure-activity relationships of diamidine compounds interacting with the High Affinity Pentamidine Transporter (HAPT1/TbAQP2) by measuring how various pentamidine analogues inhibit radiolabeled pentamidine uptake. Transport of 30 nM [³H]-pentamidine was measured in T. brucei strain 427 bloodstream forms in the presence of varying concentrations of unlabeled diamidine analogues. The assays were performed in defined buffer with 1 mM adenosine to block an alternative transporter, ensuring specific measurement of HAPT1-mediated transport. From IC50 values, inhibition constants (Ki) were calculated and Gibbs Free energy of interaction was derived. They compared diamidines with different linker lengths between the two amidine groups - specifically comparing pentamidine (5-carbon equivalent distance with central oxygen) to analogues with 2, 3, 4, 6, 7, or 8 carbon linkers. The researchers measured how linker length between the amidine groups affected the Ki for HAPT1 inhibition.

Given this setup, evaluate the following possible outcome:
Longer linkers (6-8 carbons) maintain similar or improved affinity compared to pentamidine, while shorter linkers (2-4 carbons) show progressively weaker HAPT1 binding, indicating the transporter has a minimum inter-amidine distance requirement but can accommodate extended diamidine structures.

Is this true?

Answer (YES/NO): NO